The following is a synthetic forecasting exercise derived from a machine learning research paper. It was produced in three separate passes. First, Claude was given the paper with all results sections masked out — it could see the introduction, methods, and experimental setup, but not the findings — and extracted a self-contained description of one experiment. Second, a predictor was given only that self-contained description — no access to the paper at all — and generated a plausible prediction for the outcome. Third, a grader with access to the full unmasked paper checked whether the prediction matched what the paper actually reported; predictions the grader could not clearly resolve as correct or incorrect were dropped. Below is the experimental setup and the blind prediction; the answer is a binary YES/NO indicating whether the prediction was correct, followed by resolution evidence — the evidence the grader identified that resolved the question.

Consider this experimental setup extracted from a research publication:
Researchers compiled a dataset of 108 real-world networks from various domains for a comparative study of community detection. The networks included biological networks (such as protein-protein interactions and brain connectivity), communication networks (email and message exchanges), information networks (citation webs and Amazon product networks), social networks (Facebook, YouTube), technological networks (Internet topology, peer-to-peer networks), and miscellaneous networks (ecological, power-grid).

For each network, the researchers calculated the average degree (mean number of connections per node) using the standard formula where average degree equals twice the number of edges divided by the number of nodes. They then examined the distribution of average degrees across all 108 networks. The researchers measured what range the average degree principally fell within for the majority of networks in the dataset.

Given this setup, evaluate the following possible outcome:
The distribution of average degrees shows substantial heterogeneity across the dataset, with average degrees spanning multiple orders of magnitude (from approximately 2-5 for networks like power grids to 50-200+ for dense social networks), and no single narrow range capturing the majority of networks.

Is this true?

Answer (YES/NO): NO